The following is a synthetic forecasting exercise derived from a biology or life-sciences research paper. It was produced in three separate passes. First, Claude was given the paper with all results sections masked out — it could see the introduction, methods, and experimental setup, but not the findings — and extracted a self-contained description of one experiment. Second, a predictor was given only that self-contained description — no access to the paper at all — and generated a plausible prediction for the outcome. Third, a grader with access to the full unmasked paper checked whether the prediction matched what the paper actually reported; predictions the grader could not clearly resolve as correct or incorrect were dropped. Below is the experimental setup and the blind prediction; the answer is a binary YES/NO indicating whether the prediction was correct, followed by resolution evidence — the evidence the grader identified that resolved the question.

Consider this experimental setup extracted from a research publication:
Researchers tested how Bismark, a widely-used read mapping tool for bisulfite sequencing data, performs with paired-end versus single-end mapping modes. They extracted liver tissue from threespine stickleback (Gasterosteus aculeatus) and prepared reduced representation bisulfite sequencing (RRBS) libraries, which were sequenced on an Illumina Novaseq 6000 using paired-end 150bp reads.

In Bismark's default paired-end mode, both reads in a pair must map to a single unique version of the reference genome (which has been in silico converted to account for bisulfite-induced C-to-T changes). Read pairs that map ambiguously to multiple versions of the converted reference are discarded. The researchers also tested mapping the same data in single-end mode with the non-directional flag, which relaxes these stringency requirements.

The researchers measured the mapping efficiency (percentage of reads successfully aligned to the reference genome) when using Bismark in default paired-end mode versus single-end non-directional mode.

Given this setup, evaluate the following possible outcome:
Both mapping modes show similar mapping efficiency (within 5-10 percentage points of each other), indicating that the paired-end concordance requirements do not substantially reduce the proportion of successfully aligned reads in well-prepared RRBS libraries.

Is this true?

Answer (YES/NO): NO